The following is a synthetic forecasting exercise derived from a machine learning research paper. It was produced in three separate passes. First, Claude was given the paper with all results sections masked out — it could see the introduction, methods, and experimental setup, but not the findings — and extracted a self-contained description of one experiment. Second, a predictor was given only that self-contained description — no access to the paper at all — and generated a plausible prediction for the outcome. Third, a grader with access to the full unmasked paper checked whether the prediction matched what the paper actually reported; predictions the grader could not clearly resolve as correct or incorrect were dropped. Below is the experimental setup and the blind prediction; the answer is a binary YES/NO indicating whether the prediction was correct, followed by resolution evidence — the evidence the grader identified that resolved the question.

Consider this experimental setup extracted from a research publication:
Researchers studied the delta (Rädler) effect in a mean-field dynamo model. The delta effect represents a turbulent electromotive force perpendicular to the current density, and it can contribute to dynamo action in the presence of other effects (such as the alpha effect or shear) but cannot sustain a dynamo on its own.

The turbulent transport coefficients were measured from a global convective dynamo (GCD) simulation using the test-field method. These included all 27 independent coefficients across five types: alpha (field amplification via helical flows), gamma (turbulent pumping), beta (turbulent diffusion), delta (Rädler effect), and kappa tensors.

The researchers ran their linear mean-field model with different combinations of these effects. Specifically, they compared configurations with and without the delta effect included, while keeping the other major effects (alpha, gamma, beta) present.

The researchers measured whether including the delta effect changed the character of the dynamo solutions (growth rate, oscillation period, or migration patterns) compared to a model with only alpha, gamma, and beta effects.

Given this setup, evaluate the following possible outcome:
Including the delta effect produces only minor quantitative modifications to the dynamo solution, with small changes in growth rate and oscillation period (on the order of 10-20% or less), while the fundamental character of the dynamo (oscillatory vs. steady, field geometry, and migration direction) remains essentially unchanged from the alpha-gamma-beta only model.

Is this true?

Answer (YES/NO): NO